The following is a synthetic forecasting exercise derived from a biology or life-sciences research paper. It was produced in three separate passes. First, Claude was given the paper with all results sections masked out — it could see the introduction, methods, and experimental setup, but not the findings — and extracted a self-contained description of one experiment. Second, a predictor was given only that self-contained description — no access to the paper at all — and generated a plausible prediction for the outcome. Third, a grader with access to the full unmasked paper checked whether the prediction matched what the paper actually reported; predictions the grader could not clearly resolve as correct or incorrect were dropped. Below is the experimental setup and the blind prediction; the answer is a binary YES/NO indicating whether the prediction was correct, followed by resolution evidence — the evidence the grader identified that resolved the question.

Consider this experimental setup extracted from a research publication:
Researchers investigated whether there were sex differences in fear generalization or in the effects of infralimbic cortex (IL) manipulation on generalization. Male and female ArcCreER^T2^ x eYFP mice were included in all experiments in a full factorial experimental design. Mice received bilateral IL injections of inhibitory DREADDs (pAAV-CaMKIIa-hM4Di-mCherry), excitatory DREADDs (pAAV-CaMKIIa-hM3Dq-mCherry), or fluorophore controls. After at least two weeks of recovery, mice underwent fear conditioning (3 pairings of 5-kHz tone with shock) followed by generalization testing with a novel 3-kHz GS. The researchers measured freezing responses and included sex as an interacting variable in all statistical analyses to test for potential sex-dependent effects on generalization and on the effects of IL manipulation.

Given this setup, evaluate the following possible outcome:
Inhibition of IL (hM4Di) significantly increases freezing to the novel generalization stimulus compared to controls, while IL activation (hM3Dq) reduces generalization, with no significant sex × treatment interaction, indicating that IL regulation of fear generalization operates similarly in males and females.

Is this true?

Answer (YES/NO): NO